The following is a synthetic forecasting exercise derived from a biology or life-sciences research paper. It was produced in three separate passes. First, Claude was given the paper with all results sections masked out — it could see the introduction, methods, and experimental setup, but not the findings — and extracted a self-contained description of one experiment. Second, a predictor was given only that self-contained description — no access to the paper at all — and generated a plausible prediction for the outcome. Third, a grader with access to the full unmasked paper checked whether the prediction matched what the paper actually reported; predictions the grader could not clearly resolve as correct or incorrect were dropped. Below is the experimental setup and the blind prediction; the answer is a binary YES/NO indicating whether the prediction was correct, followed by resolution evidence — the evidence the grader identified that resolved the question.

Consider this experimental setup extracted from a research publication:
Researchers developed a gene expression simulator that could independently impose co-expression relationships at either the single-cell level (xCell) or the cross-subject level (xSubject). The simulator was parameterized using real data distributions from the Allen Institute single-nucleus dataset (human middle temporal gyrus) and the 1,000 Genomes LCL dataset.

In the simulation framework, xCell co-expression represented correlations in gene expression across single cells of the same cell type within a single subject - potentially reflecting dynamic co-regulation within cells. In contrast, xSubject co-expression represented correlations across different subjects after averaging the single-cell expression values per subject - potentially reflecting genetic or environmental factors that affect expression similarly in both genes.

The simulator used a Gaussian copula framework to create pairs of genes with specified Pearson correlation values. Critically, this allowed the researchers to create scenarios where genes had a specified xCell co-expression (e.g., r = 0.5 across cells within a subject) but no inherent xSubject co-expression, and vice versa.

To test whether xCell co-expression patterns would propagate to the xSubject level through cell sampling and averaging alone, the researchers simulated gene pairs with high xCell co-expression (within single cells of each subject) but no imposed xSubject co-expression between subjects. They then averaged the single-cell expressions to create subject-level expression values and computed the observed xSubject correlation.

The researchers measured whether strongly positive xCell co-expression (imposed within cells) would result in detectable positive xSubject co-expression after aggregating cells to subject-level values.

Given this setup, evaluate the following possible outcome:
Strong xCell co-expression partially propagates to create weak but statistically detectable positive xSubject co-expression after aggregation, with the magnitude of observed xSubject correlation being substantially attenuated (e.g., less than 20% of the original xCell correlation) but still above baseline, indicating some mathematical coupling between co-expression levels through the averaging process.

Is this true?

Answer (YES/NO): NO